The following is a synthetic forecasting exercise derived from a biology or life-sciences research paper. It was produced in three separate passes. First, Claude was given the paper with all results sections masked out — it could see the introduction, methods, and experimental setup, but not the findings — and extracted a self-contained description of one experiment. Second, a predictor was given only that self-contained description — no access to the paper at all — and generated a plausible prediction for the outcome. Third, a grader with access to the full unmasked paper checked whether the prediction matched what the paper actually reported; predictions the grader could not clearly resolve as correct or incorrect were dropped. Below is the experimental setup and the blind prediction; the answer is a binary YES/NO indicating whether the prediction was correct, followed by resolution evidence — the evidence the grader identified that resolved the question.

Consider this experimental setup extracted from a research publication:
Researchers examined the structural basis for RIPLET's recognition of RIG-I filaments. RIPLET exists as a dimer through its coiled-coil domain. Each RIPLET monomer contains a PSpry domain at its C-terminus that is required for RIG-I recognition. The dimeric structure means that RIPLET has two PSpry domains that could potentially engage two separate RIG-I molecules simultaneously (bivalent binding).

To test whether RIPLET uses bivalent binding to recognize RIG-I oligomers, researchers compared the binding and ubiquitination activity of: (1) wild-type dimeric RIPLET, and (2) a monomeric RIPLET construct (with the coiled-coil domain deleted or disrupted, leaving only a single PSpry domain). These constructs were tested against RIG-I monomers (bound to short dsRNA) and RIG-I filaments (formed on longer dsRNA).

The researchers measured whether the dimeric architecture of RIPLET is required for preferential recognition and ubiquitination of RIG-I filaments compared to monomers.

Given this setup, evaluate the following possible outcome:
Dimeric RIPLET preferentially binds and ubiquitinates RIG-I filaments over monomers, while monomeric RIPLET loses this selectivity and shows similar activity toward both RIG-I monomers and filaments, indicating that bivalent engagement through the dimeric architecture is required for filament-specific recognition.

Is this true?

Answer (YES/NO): NO